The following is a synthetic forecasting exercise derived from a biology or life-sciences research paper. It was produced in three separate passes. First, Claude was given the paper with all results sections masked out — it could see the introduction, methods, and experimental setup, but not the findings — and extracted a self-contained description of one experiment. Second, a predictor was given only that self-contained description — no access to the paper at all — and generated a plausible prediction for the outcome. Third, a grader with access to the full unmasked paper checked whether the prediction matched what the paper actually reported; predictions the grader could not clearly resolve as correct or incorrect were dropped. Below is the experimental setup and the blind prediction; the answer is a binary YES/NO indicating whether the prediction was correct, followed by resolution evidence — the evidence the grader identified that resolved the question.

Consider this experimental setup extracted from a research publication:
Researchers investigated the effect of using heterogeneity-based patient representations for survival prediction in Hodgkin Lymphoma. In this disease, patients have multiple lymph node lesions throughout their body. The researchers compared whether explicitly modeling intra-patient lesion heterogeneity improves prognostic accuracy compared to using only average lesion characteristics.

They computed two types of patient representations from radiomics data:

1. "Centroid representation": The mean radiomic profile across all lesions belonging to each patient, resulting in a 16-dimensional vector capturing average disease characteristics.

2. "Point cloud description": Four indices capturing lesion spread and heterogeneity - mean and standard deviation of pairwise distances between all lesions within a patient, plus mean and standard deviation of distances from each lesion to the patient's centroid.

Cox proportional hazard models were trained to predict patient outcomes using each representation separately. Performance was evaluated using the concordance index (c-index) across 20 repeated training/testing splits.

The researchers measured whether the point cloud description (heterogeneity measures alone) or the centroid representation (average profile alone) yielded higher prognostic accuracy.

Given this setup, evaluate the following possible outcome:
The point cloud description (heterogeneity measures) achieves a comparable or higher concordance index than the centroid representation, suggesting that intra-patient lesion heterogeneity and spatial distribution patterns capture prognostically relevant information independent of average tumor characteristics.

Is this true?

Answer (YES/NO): YES